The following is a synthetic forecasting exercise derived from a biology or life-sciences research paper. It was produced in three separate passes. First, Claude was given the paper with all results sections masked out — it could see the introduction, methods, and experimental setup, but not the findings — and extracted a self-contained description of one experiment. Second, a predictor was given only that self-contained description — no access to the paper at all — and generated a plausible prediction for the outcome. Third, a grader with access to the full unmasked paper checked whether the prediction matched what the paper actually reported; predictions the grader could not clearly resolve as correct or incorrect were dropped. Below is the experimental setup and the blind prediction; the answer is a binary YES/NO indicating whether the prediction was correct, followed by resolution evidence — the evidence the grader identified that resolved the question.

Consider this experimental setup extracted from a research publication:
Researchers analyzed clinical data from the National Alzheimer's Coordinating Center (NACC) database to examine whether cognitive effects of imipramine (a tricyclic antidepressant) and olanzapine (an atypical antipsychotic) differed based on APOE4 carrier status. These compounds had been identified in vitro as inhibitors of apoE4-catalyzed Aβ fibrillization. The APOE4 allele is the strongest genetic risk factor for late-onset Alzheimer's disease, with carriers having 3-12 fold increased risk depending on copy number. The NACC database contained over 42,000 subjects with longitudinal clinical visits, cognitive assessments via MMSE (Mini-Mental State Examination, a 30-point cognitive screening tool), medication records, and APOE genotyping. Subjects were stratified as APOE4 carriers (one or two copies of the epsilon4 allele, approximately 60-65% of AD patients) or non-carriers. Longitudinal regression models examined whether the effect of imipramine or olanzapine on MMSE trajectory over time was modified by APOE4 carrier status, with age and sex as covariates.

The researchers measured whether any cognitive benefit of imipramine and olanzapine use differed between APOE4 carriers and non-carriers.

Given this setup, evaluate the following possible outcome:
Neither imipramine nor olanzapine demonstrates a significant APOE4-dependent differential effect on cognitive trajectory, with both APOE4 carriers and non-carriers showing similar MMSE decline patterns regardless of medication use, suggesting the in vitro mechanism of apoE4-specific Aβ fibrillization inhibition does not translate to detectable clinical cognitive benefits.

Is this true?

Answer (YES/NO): NO